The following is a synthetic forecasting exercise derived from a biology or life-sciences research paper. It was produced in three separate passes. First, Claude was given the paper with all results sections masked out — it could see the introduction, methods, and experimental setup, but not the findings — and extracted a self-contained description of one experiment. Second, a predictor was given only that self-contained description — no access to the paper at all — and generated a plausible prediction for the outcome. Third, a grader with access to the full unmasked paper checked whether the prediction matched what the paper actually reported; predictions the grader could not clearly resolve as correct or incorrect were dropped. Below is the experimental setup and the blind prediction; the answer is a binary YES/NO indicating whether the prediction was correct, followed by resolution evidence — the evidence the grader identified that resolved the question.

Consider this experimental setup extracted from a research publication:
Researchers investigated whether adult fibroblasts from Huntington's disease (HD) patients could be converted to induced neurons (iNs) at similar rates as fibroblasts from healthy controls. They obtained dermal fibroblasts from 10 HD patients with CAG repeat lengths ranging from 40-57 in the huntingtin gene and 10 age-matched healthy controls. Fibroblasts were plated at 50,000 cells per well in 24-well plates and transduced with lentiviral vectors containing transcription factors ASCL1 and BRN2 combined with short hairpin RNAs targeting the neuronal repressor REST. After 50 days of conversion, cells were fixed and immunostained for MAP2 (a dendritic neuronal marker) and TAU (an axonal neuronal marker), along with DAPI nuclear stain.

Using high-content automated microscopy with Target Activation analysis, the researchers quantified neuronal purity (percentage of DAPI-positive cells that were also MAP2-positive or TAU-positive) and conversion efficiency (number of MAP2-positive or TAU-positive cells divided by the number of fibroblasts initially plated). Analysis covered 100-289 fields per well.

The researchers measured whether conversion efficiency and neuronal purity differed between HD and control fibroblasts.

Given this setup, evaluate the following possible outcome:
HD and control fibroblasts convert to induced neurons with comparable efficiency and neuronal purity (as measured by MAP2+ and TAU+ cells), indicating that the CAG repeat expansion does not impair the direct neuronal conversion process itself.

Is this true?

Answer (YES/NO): YES